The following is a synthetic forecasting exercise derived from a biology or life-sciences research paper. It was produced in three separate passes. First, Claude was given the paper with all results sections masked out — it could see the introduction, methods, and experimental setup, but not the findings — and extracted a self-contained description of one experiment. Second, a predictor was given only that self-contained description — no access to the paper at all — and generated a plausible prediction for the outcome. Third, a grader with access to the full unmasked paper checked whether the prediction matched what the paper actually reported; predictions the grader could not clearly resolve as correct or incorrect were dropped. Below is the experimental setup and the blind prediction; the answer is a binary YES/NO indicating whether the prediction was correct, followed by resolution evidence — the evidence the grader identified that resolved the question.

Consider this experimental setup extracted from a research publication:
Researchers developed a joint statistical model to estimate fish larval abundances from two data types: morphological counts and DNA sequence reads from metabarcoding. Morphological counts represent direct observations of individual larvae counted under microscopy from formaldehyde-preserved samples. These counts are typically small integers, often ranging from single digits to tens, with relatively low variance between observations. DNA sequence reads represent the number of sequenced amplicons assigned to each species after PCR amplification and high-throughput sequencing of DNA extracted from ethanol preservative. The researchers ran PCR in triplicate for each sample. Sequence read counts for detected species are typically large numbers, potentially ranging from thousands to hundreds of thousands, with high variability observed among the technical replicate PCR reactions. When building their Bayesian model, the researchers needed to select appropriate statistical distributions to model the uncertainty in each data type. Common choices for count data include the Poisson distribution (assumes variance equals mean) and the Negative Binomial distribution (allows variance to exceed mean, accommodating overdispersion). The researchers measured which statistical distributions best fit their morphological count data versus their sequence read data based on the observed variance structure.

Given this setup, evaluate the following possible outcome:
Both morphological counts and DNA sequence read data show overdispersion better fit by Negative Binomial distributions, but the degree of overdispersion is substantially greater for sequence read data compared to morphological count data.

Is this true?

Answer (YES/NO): NO